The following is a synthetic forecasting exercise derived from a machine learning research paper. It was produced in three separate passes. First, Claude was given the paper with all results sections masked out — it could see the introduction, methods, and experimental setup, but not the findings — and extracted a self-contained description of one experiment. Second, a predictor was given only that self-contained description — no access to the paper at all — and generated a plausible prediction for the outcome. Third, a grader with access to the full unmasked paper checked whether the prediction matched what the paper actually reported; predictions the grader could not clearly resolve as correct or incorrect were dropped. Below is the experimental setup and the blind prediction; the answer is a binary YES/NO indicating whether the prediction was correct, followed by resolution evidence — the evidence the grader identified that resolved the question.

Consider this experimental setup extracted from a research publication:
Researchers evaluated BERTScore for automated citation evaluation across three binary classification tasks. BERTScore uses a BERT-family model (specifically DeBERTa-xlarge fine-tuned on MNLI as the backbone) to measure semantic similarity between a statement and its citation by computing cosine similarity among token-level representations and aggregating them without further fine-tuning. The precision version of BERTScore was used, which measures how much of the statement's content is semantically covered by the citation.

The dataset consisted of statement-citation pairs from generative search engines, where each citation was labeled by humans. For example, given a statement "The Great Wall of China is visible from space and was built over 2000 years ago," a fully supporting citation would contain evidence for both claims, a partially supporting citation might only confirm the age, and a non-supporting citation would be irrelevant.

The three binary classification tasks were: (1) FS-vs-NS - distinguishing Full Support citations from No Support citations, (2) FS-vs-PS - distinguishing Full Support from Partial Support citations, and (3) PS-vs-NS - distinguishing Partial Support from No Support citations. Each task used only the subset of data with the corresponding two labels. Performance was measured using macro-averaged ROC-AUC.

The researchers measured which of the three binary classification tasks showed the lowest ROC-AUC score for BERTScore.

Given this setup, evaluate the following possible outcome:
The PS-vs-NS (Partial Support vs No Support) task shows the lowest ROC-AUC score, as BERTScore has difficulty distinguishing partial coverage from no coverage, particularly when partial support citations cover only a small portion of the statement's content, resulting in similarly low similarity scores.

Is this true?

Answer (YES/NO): NO